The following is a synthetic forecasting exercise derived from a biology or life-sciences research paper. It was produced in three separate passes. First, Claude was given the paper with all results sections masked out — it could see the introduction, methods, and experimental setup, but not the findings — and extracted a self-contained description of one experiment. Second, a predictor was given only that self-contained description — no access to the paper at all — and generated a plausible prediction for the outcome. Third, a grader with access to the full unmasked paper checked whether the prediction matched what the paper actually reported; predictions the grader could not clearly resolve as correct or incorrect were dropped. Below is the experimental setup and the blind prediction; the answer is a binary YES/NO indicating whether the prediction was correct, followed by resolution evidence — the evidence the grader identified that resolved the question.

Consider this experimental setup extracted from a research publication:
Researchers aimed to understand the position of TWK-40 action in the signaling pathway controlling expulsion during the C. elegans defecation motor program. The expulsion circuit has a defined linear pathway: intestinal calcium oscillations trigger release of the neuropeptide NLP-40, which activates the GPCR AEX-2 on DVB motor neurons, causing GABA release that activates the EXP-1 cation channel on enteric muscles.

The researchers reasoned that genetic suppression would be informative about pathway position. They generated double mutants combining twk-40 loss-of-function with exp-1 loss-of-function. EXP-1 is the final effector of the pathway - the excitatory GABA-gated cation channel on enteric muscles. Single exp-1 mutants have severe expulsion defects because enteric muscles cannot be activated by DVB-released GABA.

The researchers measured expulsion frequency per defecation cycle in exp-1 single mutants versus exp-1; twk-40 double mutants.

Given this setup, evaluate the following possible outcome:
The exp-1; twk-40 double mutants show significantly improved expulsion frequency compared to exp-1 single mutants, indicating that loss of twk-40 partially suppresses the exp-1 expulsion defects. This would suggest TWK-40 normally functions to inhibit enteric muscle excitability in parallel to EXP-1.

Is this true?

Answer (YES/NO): NO